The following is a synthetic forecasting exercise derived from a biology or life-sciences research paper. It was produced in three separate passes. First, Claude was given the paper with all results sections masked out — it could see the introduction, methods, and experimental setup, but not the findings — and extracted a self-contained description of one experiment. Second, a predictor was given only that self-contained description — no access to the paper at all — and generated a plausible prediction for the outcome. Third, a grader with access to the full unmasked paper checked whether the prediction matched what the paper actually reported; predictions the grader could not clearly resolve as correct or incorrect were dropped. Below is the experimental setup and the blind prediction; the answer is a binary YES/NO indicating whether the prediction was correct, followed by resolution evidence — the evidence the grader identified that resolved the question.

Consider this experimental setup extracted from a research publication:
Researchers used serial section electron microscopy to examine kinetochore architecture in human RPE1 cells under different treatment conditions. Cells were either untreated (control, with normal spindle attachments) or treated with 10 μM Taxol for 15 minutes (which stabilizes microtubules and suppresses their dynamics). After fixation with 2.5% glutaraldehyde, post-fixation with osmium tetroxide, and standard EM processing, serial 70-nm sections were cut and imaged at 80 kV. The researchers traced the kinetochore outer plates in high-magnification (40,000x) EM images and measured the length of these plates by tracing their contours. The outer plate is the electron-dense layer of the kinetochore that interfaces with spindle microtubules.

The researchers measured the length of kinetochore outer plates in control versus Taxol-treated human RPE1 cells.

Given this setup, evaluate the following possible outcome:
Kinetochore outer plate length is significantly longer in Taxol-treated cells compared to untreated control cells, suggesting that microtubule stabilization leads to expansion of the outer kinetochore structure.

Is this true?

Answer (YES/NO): YES